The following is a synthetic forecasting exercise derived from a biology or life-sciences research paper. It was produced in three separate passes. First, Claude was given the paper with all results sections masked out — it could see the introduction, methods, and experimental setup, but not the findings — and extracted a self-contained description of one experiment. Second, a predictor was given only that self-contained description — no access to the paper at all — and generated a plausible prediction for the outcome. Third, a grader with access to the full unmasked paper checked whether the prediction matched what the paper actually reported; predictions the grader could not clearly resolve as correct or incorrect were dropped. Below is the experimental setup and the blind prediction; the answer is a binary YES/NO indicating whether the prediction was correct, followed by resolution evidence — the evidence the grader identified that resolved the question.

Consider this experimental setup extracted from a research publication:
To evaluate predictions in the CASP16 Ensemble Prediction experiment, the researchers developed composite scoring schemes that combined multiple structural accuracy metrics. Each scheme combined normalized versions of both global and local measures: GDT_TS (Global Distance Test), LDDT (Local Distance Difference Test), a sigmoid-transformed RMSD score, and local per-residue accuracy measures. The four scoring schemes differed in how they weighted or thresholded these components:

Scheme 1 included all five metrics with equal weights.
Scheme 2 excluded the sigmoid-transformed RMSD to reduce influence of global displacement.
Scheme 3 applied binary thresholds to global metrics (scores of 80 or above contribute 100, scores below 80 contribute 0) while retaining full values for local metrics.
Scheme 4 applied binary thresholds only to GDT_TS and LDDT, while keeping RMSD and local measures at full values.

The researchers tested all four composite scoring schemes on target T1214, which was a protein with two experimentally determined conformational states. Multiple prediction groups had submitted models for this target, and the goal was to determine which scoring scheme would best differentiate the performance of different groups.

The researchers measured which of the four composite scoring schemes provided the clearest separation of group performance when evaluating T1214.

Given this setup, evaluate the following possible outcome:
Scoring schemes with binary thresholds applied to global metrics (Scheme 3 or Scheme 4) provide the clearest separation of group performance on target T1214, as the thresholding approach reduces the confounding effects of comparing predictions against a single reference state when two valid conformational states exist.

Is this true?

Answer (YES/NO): YES